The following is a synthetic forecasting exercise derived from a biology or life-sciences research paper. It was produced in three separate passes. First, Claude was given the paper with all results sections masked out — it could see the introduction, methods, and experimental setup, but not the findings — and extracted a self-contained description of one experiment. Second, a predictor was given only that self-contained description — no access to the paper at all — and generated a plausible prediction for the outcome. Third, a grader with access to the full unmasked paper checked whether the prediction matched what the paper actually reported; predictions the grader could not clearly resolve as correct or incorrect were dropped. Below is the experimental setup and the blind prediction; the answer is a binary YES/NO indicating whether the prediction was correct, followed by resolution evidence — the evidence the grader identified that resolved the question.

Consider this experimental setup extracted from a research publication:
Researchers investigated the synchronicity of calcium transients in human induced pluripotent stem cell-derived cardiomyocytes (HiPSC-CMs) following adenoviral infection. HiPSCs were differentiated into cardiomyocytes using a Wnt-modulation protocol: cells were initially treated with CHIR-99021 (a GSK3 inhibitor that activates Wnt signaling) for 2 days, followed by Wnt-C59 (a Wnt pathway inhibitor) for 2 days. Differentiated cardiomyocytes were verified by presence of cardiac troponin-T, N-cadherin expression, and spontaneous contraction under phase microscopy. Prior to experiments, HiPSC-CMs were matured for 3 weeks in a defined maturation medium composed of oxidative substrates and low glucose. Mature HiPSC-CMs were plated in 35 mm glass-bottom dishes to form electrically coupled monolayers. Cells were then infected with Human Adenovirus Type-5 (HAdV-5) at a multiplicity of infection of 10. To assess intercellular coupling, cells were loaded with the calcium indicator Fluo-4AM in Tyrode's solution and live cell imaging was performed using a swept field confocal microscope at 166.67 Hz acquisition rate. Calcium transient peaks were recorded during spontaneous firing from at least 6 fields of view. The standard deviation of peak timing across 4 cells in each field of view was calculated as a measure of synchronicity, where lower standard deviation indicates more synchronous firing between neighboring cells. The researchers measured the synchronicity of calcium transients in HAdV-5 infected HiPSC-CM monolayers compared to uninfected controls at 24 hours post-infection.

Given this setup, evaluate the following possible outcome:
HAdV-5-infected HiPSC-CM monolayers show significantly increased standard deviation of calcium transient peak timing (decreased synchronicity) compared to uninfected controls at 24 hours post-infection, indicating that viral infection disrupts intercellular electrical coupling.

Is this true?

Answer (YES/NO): YES